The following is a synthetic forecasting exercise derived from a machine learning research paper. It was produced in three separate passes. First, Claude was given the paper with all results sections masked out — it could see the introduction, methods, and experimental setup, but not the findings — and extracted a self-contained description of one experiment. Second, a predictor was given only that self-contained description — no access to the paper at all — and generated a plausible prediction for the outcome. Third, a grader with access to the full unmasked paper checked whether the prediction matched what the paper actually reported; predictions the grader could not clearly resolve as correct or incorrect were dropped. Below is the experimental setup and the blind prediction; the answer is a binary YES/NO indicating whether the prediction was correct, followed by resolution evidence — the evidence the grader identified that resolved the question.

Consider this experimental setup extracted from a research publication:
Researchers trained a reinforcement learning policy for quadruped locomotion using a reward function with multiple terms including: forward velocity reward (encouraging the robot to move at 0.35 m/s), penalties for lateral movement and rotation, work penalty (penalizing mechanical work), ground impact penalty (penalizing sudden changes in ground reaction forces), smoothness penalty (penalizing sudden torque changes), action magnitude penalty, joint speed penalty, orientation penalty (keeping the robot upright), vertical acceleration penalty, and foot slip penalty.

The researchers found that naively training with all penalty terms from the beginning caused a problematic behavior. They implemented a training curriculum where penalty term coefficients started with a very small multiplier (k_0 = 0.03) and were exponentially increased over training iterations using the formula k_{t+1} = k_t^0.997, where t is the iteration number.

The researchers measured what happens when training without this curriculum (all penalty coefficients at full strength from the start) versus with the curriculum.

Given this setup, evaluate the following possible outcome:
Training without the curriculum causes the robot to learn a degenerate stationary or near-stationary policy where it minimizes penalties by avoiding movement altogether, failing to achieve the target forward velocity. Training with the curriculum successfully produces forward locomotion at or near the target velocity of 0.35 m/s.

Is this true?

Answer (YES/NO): YES